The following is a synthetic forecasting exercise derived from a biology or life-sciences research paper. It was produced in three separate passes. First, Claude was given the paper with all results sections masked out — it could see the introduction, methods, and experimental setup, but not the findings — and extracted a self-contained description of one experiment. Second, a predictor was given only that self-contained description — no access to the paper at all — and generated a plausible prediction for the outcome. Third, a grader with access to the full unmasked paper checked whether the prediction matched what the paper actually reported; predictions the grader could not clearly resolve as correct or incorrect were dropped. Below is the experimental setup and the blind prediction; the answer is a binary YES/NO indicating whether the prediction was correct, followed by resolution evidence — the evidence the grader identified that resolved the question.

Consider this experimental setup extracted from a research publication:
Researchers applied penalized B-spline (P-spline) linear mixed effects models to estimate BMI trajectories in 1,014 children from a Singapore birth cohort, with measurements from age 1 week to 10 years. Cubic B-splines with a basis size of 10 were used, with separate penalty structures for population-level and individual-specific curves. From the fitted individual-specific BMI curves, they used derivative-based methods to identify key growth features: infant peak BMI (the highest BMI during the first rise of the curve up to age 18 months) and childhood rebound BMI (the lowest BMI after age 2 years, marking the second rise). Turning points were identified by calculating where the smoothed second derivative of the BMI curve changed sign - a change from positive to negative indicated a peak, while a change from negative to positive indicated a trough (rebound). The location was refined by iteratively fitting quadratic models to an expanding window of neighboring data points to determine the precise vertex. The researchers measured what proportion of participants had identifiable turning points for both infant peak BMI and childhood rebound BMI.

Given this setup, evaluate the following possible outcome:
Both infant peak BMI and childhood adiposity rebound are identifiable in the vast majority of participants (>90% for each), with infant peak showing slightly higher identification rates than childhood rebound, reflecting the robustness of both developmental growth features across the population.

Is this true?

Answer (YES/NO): YES